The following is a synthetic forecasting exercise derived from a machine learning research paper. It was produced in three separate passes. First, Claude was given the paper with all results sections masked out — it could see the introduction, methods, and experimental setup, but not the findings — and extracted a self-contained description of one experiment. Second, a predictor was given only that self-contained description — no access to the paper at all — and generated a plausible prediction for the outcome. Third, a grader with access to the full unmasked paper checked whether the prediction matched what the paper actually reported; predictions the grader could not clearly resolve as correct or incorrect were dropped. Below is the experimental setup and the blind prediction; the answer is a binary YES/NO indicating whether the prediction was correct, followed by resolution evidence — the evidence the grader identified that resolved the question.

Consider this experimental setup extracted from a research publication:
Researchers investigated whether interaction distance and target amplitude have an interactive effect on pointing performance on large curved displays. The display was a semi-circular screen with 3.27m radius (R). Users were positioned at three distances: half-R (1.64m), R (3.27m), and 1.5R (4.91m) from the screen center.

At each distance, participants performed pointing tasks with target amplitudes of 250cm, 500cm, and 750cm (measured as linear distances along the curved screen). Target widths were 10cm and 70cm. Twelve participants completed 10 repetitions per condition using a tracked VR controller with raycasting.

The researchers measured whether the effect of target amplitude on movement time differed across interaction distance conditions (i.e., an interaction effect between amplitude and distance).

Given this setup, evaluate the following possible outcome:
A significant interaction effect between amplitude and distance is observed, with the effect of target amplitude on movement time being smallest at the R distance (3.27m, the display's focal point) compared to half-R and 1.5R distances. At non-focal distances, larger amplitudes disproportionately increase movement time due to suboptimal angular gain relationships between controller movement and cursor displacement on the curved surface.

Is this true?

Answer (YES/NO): NO